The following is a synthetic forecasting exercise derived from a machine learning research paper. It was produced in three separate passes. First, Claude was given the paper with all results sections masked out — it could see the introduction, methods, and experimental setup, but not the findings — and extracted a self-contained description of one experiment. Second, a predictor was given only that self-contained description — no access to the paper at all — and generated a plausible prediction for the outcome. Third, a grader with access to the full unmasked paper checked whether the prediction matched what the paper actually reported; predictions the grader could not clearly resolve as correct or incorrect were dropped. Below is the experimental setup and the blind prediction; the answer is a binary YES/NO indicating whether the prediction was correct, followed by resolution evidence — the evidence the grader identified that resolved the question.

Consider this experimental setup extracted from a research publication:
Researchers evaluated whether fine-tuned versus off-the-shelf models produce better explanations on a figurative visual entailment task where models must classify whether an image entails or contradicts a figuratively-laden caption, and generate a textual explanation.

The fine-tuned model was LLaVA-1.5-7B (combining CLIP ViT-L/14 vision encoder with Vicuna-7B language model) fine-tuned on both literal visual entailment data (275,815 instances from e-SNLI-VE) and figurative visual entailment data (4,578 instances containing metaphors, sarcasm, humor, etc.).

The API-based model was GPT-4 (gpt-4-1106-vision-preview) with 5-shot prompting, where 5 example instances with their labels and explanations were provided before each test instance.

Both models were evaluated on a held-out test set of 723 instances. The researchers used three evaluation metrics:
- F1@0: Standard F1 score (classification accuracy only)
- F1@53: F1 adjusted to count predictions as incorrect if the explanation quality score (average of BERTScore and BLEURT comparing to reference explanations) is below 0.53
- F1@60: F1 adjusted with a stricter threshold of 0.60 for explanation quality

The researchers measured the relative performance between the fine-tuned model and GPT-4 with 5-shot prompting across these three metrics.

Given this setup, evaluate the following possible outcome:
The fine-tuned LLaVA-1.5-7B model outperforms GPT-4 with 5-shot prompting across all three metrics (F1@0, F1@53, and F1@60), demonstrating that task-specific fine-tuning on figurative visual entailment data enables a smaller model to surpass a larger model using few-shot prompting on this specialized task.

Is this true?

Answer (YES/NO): NO